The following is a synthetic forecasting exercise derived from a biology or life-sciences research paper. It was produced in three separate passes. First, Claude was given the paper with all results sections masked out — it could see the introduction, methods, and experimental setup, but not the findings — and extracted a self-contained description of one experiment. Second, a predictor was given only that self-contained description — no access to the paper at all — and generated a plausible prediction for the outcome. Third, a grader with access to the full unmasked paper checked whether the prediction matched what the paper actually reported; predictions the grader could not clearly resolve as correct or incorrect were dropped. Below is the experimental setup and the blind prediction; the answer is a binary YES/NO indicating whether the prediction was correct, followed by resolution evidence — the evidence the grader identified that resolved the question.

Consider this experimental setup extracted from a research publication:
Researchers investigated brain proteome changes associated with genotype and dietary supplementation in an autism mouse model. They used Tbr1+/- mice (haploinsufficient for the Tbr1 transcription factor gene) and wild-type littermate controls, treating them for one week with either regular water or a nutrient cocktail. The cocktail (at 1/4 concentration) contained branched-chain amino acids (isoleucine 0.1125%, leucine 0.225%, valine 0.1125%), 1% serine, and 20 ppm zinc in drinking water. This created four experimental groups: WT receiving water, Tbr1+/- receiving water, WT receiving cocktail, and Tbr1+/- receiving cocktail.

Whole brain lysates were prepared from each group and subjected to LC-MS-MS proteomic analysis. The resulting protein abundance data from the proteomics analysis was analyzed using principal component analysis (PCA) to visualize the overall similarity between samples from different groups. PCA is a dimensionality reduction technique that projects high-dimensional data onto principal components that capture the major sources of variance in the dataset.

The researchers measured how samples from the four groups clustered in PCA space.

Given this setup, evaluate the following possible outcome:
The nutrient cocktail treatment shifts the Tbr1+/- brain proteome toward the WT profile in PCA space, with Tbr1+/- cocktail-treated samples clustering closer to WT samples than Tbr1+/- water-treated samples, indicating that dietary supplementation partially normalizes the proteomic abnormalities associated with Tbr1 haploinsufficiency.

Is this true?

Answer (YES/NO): YES